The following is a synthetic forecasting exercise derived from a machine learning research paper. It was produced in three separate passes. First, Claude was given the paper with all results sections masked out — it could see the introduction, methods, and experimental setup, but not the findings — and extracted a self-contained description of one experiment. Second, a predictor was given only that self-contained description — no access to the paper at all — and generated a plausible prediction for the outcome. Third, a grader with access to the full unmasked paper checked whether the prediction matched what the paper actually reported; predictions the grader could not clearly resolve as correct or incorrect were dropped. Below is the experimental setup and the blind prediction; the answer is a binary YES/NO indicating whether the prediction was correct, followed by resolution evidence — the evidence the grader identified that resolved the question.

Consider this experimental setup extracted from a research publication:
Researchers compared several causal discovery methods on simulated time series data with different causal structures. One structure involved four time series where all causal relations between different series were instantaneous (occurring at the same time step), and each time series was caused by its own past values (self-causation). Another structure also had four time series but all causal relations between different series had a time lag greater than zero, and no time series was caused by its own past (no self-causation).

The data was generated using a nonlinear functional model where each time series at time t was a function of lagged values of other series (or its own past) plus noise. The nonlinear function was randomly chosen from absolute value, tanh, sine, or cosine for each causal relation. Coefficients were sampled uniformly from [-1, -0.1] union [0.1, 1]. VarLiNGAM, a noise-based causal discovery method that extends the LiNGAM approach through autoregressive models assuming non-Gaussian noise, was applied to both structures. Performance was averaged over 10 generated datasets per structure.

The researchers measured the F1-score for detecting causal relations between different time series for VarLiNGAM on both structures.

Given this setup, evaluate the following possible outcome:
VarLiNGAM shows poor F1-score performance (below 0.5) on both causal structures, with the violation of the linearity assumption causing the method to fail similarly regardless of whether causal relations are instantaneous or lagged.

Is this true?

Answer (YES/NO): NO